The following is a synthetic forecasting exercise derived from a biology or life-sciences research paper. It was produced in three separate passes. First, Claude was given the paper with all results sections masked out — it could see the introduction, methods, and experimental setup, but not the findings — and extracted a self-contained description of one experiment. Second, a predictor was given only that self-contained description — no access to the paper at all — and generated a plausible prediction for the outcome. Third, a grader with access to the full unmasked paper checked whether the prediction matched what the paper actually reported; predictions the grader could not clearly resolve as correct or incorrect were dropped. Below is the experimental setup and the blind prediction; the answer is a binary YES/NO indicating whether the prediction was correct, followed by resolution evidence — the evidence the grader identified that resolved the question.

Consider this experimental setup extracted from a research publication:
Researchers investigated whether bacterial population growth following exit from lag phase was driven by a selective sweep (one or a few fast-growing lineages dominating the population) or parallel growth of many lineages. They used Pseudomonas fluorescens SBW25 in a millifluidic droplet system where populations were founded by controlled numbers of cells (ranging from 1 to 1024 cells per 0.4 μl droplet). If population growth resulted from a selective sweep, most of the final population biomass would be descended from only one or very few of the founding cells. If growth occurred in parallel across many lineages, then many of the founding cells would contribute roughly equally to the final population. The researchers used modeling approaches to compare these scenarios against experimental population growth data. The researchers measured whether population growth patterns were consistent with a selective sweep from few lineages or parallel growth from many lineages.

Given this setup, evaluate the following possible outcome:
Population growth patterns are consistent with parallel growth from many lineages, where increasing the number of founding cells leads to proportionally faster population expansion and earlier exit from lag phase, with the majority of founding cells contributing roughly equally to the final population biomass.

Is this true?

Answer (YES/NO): NO